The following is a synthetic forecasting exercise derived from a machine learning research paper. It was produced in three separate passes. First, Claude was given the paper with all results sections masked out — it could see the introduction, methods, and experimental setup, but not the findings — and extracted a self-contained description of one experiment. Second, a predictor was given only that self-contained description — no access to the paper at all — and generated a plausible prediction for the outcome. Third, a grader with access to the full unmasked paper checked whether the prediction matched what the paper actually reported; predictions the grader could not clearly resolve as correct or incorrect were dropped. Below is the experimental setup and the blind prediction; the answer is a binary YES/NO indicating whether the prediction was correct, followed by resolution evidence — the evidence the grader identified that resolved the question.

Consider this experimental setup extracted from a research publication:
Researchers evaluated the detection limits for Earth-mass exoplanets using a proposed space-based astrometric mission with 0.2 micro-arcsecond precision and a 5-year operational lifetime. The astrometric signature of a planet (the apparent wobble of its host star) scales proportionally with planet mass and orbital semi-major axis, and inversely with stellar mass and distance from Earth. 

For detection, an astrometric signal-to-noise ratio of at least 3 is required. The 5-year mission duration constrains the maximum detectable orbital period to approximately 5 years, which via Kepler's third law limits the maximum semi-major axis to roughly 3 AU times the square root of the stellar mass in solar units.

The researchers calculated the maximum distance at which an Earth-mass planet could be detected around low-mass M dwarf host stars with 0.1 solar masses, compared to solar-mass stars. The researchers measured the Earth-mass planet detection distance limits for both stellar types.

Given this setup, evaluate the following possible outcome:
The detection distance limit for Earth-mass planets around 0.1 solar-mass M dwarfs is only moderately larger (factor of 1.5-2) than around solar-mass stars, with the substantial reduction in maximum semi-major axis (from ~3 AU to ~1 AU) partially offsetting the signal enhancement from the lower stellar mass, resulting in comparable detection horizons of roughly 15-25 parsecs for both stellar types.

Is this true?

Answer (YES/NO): NO